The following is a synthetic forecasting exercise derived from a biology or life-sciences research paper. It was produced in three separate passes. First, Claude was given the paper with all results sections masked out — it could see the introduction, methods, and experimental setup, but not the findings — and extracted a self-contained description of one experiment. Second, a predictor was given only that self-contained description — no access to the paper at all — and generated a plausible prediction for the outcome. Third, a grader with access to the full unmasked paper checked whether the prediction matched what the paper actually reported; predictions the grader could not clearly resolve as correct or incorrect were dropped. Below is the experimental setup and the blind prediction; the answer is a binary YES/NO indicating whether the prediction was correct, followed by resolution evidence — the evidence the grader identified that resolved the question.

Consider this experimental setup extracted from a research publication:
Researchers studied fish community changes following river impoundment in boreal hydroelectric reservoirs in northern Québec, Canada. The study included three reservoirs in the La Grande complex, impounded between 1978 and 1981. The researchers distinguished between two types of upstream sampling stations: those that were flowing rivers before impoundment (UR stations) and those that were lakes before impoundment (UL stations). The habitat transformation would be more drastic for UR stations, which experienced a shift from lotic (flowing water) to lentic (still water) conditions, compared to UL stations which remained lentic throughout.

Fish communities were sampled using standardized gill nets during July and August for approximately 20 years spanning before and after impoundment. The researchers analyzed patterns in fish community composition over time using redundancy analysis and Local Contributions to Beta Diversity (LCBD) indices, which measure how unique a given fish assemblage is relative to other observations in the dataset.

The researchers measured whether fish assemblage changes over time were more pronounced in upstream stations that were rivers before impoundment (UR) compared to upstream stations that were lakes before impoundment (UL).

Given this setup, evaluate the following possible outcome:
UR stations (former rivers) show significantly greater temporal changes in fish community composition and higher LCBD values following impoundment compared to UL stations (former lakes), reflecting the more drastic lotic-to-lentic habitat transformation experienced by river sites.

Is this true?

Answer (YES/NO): NO